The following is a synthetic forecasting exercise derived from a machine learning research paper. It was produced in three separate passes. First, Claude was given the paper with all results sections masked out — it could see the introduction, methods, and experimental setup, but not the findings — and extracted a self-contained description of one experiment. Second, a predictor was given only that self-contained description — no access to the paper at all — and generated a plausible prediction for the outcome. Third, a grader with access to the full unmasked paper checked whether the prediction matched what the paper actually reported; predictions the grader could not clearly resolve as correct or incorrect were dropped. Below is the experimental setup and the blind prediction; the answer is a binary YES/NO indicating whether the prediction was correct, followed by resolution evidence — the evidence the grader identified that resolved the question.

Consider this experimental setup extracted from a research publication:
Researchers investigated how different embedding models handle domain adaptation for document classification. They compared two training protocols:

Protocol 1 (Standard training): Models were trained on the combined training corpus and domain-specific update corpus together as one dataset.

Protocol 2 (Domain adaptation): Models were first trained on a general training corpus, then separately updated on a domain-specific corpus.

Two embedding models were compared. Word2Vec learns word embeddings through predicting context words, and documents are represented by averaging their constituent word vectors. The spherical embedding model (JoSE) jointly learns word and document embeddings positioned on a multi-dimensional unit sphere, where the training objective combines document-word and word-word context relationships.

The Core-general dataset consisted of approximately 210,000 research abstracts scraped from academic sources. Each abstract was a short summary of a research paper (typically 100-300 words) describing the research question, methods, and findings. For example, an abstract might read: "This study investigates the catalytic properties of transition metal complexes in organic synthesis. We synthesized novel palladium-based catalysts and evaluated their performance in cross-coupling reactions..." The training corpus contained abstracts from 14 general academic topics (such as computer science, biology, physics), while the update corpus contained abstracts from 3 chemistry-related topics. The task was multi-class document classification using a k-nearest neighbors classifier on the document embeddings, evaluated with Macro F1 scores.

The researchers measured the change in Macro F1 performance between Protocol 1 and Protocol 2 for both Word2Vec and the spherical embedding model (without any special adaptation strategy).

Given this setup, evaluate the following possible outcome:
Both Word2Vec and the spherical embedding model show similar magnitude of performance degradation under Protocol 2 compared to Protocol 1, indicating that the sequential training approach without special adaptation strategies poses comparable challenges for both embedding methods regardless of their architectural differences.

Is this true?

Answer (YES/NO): NO